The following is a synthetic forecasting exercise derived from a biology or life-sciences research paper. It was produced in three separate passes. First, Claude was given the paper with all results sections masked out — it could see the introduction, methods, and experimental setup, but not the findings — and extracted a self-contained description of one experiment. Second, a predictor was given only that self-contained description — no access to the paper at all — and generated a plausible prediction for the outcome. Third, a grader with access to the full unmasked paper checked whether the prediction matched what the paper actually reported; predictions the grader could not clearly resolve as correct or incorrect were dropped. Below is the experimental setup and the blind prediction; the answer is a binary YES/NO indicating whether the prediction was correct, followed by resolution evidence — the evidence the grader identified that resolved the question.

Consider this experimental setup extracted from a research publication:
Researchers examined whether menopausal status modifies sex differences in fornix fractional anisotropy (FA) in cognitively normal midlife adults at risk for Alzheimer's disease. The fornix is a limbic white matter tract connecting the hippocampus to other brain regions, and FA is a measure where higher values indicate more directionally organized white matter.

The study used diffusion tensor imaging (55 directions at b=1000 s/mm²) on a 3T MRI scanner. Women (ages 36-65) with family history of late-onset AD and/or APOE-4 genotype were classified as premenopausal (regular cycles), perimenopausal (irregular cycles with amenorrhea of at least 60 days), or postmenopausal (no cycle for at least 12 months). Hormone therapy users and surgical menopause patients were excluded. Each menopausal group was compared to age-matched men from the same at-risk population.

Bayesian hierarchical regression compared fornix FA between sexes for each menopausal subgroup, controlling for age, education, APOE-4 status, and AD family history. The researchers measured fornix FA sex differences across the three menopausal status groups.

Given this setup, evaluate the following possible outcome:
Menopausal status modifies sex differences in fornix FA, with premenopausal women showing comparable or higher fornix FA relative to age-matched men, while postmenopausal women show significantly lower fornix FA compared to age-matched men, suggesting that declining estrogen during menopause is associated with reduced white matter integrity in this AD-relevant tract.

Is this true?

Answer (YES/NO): NO